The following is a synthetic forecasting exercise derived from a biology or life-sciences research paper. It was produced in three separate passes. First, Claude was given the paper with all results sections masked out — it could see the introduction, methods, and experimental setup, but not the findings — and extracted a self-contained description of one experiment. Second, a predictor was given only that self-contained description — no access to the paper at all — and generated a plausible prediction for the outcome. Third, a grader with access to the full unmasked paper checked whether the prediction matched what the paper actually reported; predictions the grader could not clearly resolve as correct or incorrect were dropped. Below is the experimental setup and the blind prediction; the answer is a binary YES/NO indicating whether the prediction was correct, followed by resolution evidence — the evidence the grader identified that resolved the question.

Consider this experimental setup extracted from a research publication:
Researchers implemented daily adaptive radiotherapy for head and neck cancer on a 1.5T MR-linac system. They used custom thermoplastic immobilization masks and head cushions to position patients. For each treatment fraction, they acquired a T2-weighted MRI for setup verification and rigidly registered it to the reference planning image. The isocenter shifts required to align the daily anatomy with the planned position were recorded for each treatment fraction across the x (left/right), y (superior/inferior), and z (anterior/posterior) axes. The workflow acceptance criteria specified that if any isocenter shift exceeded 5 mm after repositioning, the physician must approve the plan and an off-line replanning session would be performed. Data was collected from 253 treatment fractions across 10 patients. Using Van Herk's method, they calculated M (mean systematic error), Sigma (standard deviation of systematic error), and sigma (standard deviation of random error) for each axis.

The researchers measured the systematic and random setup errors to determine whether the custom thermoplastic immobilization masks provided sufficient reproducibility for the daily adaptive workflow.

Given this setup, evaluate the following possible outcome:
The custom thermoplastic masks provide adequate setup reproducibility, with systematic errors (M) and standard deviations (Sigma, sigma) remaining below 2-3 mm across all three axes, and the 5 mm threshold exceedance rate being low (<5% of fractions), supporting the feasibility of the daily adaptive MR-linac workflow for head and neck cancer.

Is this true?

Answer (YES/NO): NO